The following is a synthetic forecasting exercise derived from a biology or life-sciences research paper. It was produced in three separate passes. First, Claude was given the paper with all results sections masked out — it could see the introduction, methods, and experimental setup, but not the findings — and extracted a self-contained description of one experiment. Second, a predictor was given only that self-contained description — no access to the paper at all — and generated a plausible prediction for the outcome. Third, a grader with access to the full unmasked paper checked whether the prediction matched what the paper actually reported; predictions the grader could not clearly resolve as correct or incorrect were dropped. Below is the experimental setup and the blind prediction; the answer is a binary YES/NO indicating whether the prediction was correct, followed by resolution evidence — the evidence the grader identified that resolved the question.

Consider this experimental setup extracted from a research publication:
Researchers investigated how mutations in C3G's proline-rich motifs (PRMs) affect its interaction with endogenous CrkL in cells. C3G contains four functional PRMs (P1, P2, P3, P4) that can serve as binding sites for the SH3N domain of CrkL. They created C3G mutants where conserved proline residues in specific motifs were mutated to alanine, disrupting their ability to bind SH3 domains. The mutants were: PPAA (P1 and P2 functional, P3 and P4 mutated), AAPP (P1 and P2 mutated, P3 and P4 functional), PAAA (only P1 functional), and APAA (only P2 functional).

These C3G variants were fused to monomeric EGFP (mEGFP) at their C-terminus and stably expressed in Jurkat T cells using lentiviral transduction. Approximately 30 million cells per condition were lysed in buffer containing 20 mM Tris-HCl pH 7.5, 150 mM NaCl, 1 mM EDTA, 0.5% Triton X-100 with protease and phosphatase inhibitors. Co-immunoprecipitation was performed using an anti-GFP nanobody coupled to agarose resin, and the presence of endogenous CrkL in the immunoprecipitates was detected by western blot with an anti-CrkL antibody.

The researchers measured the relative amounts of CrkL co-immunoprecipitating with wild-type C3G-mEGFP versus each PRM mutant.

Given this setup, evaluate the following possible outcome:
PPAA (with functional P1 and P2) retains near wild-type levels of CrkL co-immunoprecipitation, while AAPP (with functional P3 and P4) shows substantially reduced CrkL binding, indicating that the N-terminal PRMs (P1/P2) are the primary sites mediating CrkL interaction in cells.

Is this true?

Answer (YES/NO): YES